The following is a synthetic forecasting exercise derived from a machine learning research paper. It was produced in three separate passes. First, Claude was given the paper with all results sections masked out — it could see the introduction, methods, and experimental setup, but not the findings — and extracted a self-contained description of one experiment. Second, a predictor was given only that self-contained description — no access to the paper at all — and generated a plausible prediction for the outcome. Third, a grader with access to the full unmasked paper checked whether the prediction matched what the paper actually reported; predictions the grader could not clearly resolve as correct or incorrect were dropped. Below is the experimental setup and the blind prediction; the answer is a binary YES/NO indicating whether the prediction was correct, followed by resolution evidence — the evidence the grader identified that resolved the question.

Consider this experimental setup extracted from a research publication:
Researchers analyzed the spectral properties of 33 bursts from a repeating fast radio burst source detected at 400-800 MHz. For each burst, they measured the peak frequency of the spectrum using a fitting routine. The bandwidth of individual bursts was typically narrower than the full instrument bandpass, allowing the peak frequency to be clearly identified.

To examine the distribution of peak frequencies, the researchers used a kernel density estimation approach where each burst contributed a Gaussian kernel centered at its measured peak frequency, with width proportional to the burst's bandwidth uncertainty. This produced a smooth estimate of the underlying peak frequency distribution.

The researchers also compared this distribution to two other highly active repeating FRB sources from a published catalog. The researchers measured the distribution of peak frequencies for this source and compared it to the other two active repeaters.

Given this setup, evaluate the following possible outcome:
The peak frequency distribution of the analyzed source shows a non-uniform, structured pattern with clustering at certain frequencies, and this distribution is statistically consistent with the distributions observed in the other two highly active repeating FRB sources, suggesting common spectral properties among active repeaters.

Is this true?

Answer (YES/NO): NO